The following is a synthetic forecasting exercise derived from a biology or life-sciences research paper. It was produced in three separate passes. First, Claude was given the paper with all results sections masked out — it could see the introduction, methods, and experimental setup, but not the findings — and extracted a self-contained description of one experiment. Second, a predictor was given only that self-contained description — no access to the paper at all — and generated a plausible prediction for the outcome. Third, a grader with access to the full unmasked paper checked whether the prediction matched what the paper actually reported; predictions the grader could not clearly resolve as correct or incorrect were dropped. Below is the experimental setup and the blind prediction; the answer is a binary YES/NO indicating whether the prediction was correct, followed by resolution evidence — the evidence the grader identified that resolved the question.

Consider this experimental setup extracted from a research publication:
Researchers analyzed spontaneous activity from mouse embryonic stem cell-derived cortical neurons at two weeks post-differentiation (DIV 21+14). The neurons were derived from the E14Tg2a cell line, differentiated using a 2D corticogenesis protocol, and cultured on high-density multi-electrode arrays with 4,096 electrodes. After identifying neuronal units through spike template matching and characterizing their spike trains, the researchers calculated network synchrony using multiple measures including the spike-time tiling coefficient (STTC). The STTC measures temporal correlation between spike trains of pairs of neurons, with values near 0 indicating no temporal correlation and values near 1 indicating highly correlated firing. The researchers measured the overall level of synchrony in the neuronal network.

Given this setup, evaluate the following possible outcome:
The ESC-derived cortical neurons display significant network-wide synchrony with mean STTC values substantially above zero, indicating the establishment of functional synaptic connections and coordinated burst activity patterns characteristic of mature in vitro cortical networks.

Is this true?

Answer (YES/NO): NO